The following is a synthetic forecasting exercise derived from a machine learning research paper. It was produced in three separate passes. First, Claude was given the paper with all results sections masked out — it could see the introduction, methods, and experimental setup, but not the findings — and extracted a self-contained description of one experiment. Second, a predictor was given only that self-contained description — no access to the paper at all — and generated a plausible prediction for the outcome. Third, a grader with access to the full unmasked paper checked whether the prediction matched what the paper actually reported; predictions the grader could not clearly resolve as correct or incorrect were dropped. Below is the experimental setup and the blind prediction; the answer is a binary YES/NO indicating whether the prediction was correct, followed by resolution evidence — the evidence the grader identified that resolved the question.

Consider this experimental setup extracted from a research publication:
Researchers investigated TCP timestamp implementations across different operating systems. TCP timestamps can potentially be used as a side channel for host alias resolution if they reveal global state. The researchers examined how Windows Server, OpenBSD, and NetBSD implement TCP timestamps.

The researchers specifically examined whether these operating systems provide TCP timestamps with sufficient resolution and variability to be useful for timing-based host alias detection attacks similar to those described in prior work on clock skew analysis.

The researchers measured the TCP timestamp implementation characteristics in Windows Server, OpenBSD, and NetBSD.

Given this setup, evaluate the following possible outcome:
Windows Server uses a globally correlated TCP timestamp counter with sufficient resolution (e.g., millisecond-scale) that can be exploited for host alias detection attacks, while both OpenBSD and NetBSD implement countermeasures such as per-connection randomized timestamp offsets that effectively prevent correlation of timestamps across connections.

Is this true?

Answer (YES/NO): NO